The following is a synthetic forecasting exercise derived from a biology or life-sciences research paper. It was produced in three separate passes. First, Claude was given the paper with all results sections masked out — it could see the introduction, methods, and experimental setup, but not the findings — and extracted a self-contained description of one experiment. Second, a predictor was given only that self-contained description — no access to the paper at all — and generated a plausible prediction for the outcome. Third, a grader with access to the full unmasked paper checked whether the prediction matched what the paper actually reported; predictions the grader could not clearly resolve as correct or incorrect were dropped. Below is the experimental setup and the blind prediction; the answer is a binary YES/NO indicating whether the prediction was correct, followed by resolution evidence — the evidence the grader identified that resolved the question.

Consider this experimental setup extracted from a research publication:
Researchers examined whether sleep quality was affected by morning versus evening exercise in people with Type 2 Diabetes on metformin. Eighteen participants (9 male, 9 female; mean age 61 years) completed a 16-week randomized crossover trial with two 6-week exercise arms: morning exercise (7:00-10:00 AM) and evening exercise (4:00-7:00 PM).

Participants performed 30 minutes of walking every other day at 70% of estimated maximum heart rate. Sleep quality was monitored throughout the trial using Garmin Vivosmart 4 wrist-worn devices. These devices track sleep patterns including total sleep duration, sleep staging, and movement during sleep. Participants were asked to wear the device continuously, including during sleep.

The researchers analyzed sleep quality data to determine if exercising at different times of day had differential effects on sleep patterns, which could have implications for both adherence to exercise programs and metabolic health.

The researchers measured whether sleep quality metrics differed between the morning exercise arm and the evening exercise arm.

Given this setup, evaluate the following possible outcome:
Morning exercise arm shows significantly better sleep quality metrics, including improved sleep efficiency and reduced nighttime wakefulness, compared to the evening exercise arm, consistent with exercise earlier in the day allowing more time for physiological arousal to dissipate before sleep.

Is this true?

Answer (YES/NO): NO